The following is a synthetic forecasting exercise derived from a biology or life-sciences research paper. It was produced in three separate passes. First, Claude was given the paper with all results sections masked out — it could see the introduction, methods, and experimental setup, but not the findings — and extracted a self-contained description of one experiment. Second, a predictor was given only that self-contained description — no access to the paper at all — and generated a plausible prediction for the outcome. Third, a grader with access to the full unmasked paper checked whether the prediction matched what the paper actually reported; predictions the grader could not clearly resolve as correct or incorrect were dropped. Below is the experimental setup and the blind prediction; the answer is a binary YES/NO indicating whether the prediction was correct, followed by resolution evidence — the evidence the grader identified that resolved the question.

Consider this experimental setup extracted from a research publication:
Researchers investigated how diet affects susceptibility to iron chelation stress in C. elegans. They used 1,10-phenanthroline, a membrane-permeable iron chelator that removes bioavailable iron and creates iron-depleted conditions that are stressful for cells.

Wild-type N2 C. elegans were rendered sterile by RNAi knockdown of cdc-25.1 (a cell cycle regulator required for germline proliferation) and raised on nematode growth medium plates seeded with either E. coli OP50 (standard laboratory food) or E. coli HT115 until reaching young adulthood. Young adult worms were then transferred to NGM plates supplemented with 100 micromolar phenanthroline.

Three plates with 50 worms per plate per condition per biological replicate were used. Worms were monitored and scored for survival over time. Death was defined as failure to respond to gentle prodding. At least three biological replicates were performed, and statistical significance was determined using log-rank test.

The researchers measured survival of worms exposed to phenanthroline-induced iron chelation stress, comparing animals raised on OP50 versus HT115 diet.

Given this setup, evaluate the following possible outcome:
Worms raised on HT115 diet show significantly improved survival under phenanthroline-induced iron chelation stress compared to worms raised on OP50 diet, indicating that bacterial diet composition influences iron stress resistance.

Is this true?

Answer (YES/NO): YES